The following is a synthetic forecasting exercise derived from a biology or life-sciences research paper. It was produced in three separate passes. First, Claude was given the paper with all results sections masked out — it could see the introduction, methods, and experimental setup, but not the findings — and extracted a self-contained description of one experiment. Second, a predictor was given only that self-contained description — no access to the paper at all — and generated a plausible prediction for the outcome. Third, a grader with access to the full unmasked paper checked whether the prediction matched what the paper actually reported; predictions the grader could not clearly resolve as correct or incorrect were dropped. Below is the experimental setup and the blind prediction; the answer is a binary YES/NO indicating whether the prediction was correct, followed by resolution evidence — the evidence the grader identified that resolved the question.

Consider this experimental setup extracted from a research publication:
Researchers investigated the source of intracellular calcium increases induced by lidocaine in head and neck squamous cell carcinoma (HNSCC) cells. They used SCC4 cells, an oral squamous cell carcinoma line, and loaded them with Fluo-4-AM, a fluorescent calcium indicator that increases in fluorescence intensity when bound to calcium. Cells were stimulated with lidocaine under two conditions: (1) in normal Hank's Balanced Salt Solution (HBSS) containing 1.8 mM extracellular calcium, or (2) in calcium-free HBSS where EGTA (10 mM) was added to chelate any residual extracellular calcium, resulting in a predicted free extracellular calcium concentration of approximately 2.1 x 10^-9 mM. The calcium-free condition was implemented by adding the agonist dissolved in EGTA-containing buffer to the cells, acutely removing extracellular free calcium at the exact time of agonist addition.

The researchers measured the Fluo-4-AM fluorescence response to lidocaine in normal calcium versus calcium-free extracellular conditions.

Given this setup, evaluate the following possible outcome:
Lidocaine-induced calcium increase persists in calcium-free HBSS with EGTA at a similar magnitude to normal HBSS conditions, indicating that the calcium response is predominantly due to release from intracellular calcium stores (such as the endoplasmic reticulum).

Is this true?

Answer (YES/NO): YES